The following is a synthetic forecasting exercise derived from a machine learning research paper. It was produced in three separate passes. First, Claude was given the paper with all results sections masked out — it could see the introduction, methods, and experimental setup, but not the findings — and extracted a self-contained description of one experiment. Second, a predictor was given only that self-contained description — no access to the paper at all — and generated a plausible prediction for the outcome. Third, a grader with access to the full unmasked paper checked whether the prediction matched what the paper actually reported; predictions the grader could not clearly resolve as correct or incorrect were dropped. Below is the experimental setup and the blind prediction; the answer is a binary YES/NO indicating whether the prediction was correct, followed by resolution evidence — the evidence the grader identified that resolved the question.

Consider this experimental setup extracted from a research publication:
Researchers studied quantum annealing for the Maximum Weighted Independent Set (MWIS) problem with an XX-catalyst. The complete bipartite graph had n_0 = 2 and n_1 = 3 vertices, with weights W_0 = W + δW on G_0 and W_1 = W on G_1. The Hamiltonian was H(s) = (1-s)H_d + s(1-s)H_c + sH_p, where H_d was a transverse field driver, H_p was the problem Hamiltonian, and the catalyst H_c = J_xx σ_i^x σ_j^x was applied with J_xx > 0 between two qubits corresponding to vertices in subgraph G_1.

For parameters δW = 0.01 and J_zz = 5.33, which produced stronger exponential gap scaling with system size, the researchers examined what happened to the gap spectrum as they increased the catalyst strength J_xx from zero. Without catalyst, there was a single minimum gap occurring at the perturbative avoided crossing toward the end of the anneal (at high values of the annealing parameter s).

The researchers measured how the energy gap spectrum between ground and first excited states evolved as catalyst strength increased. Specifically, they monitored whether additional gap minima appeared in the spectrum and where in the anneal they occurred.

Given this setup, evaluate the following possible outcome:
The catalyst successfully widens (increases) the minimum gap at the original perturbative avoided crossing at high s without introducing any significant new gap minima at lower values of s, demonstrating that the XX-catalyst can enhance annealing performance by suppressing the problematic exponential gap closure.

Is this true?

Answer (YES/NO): NO